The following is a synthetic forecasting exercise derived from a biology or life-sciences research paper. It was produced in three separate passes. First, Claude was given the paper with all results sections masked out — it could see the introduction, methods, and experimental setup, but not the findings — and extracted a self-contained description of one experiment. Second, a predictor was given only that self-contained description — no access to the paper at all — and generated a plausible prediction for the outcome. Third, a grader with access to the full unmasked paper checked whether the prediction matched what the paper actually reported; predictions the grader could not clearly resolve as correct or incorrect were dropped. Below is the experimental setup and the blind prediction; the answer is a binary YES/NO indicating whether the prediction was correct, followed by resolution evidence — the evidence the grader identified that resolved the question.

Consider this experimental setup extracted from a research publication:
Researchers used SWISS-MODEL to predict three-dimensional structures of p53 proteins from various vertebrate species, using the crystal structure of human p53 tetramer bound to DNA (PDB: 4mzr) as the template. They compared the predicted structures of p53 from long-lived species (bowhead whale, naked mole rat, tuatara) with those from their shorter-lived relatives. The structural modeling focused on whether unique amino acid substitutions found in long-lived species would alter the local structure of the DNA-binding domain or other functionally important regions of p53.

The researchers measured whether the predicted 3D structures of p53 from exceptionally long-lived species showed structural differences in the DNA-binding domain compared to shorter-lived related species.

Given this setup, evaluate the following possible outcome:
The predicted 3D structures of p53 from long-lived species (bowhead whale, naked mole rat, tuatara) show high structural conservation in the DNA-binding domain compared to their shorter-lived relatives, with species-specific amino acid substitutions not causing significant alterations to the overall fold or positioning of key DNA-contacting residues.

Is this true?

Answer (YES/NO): NO